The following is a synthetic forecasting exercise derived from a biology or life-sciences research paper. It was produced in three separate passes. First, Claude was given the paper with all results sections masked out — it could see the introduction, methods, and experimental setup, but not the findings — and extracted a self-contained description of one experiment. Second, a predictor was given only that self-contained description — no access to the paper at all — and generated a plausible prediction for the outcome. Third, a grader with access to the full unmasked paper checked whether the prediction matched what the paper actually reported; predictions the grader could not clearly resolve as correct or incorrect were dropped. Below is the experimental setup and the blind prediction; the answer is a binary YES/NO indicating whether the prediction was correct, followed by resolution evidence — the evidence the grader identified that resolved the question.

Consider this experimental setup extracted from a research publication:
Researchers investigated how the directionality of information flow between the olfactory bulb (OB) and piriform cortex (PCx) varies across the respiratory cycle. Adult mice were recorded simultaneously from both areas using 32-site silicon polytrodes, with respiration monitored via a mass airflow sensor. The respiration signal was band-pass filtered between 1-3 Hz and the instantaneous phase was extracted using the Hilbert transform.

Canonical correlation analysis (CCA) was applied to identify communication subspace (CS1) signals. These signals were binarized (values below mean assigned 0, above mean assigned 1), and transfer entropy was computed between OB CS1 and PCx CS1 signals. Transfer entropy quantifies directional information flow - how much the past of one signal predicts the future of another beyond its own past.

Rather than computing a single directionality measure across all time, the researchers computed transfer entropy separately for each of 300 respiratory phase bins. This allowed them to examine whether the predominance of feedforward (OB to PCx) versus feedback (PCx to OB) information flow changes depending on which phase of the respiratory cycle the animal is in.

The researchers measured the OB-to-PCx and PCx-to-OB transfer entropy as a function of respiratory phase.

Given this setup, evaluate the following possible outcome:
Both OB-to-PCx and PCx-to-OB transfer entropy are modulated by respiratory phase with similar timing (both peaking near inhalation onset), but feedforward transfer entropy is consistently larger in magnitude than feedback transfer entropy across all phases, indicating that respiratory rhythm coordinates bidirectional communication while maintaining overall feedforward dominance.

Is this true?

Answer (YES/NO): NO